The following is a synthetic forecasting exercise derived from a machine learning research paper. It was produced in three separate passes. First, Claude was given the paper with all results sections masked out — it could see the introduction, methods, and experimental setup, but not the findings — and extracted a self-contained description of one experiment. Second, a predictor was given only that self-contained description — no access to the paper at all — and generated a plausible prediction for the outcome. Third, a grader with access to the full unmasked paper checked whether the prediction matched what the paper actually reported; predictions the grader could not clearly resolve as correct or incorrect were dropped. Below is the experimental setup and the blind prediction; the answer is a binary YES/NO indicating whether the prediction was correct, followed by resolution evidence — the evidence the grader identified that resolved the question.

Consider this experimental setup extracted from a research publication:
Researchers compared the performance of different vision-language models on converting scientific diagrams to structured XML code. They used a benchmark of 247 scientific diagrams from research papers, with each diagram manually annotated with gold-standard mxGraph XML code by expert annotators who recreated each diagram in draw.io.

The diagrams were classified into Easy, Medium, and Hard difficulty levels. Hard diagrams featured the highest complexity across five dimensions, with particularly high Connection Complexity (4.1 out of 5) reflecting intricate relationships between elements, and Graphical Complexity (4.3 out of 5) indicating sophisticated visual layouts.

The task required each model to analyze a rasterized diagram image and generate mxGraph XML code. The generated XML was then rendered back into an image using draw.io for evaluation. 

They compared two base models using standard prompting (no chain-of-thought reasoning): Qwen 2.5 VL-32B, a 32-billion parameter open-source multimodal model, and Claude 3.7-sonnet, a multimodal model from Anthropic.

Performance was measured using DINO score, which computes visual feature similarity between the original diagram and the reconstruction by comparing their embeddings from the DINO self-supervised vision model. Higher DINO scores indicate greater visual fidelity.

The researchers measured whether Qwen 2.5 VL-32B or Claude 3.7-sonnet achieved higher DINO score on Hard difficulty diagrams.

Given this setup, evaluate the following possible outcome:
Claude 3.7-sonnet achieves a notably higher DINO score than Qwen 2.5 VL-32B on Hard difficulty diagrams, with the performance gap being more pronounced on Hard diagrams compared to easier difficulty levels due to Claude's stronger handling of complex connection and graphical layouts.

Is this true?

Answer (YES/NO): NO